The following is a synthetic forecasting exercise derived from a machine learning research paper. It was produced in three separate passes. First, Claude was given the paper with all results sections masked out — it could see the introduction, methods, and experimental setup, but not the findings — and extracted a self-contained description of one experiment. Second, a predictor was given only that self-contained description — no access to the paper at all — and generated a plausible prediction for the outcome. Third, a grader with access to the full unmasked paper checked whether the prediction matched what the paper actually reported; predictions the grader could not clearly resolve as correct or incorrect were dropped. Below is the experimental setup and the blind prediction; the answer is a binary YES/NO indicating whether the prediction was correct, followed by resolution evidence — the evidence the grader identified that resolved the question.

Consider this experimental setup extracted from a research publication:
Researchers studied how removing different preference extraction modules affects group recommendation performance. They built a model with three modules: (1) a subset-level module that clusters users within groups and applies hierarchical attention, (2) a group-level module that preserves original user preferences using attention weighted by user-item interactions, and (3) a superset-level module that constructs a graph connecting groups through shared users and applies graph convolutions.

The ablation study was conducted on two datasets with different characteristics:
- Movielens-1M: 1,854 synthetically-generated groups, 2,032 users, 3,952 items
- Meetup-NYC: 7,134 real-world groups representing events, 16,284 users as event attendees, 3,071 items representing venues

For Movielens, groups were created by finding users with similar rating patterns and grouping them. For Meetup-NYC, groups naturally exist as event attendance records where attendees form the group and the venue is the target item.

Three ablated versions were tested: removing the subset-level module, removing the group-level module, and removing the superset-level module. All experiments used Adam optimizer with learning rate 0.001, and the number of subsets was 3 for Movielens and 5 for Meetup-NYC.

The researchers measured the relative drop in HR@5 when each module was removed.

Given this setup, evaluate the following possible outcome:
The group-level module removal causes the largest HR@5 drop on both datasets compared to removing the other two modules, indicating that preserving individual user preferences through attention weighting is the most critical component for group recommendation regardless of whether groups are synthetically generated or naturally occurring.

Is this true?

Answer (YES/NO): NO